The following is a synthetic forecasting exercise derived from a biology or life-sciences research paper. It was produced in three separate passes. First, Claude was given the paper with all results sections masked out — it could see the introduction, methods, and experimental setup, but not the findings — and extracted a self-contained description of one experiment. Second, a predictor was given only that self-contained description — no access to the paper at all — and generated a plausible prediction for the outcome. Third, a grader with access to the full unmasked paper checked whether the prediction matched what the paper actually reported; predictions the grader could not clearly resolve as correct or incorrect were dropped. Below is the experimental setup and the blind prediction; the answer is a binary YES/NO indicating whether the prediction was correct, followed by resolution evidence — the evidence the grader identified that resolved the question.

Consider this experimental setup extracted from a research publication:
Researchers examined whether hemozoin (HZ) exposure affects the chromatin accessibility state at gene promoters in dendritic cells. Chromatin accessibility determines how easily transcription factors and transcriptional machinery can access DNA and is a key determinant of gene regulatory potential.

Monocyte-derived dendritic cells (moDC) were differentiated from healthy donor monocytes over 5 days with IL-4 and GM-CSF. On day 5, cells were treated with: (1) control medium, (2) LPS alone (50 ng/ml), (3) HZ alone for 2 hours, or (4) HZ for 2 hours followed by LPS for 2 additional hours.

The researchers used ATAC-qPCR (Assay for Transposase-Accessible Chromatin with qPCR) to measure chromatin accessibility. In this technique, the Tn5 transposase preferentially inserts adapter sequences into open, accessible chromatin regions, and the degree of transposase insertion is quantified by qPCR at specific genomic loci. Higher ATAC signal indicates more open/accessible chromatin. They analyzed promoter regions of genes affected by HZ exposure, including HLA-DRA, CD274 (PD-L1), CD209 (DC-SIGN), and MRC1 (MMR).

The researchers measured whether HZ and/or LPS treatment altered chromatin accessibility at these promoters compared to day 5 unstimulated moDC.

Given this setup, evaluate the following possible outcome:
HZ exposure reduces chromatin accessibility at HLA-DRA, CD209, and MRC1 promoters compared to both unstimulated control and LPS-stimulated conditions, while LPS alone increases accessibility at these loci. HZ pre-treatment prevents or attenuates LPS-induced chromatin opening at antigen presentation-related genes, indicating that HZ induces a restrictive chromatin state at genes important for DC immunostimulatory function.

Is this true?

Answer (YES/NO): NO